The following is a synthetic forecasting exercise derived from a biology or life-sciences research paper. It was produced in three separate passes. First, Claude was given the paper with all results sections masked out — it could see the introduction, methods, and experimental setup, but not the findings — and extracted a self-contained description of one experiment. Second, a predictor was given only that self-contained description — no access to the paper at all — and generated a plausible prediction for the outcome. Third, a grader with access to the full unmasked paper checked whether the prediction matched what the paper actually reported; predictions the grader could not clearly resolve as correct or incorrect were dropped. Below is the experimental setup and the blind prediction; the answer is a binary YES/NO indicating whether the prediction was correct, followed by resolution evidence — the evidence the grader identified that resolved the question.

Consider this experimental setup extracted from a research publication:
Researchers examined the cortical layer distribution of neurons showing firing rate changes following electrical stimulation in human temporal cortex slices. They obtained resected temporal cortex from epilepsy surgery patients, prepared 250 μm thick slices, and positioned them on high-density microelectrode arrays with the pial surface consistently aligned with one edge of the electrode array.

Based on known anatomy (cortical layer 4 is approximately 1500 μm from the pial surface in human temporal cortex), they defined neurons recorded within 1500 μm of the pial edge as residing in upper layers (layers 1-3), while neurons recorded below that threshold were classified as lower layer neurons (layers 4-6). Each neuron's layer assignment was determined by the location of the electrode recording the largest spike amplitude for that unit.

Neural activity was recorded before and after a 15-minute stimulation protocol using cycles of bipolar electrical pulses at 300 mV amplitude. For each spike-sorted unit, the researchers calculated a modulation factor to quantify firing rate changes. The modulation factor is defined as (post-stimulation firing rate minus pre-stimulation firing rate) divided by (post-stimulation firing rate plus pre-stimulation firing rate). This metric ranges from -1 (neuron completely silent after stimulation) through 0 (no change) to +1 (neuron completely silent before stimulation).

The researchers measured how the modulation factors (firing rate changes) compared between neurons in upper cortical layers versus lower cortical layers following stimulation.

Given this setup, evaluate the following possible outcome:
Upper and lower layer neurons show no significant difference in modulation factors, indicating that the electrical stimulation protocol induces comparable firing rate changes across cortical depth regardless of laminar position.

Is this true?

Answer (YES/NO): YES